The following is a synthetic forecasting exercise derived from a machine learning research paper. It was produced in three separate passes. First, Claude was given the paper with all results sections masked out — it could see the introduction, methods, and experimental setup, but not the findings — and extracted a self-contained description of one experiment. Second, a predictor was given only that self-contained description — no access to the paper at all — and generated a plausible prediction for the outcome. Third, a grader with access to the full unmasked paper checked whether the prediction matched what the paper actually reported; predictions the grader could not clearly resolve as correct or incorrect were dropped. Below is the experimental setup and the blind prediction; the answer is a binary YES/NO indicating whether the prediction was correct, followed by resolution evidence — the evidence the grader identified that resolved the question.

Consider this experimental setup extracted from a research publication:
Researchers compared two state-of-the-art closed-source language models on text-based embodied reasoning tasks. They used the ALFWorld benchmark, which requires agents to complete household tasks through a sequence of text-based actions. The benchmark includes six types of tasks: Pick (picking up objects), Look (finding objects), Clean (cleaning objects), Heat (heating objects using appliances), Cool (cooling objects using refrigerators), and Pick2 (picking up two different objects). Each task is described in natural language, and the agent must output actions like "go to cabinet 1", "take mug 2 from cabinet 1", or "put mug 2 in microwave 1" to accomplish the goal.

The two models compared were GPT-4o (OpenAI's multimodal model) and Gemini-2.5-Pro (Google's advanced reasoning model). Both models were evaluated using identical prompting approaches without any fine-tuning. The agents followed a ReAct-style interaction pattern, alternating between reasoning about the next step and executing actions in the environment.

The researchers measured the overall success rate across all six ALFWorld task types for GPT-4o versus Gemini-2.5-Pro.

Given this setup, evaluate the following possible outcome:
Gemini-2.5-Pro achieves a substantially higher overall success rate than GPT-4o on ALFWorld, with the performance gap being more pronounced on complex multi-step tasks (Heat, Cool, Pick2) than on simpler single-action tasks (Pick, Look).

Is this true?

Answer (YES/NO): NO